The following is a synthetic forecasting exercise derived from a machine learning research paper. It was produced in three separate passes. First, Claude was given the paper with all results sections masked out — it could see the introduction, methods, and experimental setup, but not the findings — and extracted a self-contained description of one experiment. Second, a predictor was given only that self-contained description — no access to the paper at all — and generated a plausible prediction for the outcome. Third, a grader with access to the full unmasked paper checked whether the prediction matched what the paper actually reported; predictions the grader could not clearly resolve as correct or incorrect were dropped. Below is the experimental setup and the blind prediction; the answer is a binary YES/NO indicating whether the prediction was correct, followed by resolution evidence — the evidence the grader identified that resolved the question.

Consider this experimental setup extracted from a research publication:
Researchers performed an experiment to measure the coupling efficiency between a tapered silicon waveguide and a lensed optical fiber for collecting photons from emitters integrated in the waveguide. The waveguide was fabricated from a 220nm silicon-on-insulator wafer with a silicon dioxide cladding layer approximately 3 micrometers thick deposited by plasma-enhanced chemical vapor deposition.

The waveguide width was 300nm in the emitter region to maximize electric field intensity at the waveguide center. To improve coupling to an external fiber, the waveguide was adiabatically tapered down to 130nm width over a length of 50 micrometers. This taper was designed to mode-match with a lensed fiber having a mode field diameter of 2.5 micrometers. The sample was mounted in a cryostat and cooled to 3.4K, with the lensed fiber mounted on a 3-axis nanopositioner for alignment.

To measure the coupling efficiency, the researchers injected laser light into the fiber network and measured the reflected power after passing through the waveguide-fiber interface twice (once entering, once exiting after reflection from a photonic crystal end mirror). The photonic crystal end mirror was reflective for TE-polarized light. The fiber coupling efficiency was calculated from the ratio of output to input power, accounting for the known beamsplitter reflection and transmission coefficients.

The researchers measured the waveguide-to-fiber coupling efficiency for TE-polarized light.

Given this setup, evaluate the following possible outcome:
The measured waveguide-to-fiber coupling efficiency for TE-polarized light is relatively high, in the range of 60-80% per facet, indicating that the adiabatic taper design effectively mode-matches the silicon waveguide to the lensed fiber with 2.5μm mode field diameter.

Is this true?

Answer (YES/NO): NO